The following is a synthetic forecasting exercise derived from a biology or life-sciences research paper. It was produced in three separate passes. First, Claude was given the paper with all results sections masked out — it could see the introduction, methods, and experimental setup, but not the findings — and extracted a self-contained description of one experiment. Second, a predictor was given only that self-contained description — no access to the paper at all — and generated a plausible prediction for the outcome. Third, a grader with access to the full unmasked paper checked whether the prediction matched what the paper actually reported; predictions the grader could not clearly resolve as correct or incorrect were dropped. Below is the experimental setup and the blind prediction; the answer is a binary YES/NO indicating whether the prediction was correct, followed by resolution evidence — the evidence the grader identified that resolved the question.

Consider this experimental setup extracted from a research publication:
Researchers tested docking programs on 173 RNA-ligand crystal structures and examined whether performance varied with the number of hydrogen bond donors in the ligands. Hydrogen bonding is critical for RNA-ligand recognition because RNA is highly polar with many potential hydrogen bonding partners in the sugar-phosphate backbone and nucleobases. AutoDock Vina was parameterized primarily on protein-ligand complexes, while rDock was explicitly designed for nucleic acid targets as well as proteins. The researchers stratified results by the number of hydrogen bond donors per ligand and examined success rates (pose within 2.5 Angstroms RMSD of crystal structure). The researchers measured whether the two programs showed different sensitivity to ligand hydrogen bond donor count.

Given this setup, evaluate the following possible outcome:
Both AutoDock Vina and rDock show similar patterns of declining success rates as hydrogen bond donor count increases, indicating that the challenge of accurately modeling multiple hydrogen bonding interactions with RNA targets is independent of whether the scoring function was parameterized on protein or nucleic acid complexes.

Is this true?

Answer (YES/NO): NO